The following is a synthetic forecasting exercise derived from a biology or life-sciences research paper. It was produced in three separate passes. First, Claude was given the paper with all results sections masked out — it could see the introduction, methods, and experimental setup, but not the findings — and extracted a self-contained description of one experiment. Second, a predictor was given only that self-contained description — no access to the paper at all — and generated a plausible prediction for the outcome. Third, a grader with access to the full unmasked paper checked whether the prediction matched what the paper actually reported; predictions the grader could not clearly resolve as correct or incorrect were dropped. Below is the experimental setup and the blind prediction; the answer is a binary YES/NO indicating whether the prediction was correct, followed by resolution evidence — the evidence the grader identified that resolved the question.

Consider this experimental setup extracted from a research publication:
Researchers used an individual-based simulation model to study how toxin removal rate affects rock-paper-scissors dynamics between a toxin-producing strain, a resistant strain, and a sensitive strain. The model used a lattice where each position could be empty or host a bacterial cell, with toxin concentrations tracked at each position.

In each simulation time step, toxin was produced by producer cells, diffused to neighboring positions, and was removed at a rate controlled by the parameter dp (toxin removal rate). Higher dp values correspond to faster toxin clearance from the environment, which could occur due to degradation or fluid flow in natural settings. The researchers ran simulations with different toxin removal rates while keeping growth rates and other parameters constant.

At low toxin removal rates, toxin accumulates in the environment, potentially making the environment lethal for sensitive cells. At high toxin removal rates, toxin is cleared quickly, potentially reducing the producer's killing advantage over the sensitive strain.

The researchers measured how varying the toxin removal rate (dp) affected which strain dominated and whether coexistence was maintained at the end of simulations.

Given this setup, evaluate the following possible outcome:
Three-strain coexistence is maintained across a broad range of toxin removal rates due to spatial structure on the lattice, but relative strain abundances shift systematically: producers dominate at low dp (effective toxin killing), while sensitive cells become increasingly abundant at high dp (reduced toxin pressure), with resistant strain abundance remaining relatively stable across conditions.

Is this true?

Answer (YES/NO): NO